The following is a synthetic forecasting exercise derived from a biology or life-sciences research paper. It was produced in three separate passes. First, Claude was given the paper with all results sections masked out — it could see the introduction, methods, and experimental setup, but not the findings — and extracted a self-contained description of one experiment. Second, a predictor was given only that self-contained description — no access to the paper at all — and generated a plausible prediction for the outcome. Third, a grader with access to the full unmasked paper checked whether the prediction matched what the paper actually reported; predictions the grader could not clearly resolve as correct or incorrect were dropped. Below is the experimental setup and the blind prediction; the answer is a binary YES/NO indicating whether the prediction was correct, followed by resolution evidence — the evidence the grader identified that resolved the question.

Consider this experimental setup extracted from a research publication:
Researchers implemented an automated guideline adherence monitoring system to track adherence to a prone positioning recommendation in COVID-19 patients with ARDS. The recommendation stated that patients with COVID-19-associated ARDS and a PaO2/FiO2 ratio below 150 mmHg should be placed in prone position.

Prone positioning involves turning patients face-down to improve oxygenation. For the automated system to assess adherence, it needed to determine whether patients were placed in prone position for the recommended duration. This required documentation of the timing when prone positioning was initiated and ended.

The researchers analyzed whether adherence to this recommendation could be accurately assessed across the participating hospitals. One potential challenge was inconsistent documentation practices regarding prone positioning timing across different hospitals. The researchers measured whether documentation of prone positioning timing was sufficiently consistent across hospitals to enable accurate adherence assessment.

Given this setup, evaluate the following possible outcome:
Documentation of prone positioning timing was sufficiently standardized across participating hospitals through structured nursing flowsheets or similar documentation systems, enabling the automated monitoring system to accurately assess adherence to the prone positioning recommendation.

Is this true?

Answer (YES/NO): NO